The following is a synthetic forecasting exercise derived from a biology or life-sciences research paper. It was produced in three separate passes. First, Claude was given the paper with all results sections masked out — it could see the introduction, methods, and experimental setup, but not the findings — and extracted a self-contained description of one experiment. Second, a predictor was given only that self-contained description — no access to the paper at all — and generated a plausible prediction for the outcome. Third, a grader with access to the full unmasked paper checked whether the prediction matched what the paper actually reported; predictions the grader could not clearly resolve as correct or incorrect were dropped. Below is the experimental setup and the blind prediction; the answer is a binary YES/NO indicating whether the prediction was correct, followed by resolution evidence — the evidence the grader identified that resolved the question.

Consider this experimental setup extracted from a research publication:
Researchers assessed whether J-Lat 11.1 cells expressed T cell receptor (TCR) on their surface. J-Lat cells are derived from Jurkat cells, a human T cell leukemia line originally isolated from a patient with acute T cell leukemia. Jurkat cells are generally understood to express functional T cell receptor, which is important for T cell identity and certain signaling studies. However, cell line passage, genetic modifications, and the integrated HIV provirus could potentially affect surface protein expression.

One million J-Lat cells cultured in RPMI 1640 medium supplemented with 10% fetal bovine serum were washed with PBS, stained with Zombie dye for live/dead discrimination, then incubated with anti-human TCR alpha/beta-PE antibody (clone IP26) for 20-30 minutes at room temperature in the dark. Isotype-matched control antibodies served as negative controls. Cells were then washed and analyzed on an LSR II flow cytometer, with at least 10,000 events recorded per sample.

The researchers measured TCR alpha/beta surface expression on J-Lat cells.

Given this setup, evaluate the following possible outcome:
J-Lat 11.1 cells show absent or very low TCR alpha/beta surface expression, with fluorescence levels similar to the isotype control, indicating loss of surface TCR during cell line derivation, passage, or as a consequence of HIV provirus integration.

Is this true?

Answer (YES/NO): YES